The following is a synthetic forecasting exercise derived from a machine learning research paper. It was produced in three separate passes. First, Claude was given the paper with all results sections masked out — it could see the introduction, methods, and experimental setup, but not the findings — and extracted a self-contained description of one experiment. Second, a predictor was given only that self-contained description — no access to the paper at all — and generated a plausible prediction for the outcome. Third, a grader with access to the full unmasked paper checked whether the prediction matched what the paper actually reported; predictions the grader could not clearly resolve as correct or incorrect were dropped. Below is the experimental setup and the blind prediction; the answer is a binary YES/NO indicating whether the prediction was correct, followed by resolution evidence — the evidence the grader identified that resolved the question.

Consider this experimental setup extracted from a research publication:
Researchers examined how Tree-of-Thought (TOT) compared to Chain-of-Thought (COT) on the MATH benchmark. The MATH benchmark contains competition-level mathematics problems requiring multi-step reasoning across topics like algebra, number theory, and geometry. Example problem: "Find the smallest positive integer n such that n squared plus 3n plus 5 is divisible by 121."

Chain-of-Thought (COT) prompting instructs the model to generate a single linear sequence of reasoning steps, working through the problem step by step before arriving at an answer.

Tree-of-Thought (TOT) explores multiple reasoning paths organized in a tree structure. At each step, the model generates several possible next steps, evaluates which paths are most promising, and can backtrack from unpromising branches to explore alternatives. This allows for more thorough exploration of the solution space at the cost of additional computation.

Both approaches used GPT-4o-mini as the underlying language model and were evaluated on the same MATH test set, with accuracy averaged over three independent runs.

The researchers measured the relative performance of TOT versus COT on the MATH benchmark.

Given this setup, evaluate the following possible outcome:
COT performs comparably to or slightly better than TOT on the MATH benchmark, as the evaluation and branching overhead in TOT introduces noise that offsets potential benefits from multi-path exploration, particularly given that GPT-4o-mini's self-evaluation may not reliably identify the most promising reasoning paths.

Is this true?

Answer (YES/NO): NO